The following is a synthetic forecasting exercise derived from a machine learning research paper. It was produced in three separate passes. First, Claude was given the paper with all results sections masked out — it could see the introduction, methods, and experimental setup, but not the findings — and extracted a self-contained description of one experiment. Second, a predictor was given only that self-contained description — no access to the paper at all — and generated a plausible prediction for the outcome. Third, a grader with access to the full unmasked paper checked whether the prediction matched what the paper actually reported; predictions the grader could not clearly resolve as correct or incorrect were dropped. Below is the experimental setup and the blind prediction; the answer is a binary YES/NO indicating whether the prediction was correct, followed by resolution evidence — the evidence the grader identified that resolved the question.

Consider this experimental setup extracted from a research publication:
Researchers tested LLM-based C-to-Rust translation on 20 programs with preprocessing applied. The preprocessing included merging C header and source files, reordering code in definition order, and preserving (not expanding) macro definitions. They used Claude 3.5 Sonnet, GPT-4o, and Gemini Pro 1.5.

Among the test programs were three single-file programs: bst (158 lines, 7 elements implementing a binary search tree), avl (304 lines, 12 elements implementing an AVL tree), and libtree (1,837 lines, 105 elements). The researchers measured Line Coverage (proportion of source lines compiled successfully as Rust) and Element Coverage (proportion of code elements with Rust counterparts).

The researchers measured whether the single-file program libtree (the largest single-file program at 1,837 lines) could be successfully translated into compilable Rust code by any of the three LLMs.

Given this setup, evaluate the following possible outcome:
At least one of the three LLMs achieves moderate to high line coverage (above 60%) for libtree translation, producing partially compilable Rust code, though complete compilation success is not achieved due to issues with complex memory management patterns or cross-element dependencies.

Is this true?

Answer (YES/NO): NO